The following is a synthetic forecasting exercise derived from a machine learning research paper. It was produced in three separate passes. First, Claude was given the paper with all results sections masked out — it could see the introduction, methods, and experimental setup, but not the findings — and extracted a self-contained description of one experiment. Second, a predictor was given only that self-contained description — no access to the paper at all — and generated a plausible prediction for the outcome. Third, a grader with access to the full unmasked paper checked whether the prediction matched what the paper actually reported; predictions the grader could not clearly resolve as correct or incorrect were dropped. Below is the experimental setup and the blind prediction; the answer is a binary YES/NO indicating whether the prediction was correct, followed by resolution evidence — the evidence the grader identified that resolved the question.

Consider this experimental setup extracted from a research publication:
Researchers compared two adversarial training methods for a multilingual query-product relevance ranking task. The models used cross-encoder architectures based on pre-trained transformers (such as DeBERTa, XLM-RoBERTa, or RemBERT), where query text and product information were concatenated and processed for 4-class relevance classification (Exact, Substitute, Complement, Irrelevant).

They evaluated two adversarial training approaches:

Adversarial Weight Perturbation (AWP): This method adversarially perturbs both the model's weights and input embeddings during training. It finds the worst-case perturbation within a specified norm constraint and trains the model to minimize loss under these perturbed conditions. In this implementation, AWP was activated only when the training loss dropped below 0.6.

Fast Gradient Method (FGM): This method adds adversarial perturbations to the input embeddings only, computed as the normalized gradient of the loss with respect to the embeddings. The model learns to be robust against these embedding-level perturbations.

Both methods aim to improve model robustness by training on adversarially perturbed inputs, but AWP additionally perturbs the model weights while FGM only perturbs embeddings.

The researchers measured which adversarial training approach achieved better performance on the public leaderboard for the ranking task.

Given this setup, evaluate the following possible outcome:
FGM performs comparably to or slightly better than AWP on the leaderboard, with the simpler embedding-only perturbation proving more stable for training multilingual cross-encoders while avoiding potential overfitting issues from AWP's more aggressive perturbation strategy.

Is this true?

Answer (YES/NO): NO